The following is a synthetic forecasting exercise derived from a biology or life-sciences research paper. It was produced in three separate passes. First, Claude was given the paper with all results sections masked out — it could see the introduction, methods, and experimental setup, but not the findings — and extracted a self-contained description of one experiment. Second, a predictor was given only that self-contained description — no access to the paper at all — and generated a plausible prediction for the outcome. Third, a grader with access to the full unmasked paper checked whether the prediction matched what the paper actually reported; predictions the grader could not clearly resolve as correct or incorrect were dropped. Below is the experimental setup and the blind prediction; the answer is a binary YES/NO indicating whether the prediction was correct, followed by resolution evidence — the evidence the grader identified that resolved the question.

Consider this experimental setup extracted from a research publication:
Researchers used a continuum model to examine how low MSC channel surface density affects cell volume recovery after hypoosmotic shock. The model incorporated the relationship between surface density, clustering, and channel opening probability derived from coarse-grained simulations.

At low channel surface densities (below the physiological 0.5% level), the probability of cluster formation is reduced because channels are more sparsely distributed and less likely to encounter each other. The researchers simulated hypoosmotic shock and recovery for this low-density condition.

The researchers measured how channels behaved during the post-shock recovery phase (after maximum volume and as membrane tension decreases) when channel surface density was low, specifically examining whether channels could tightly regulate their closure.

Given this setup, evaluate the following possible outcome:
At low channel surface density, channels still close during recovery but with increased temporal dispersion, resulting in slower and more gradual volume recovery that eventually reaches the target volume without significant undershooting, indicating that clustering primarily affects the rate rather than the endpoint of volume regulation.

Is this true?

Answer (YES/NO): NO